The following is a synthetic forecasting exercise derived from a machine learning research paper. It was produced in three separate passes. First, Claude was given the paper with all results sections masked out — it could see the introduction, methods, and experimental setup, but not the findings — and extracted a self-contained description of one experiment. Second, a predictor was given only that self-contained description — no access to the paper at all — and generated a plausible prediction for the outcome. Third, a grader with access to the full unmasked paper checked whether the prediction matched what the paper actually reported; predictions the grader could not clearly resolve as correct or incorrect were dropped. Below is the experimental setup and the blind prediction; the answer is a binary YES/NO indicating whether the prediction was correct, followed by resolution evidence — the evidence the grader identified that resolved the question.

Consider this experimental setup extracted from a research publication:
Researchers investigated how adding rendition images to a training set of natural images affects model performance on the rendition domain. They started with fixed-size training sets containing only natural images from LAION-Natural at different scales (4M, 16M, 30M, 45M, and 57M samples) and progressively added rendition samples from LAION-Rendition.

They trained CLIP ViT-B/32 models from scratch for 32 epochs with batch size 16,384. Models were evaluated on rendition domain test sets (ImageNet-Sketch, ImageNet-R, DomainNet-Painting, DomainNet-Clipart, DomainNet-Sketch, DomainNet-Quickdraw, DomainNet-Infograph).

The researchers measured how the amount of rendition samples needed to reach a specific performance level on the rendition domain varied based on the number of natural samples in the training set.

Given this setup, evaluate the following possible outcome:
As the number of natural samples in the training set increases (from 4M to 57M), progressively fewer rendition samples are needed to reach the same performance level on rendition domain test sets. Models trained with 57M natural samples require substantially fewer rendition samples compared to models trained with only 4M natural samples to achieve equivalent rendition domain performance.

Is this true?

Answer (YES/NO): YES